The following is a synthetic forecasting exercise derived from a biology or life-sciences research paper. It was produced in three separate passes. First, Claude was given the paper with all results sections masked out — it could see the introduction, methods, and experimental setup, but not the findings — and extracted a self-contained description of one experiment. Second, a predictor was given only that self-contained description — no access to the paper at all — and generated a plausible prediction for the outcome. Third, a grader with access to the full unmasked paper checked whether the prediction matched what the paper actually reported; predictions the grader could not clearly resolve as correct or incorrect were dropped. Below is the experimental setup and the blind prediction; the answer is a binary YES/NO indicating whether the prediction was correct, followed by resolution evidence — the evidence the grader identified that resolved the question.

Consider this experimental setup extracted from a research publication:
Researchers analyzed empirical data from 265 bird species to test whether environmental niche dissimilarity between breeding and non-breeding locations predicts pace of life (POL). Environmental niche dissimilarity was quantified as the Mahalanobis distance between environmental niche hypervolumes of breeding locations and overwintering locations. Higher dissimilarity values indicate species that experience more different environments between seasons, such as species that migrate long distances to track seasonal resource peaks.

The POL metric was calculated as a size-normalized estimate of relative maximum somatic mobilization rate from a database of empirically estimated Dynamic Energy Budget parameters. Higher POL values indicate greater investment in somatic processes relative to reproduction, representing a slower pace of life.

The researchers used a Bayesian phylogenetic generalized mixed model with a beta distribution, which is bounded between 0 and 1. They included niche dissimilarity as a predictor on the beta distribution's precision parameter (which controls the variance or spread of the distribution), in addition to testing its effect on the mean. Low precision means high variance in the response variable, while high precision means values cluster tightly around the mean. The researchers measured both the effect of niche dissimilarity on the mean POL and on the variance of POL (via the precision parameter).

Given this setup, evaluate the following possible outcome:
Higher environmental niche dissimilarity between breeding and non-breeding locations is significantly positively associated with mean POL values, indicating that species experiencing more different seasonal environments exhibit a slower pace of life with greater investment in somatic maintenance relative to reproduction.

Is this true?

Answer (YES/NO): NO